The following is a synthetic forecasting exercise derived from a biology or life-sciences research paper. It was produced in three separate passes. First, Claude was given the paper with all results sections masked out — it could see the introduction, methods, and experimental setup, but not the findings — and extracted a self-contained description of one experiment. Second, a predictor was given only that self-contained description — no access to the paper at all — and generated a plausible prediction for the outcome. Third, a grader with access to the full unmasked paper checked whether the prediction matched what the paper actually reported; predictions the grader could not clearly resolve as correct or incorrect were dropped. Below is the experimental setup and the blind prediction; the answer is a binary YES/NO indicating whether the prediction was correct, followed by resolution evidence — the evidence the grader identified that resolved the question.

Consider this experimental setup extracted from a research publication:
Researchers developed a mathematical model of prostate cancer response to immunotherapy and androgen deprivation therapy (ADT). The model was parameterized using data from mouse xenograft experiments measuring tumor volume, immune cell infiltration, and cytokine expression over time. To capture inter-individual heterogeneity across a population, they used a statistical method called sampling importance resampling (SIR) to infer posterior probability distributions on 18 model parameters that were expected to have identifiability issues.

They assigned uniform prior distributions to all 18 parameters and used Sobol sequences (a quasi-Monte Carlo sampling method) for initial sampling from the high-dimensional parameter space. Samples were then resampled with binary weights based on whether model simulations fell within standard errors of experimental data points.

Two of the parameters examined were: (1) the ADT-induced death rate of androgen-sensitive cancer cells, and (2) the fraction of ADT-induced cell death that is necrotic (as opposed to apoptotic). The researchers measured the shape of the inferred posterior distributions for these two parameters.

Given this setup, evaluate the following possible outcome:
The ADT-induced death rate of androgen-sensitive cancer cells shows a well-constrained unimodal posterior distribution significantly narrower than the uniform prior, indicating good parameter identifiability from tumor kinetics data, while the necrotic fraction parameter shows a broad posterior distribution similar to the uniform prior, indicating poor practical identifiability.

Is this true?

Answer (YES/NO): YES